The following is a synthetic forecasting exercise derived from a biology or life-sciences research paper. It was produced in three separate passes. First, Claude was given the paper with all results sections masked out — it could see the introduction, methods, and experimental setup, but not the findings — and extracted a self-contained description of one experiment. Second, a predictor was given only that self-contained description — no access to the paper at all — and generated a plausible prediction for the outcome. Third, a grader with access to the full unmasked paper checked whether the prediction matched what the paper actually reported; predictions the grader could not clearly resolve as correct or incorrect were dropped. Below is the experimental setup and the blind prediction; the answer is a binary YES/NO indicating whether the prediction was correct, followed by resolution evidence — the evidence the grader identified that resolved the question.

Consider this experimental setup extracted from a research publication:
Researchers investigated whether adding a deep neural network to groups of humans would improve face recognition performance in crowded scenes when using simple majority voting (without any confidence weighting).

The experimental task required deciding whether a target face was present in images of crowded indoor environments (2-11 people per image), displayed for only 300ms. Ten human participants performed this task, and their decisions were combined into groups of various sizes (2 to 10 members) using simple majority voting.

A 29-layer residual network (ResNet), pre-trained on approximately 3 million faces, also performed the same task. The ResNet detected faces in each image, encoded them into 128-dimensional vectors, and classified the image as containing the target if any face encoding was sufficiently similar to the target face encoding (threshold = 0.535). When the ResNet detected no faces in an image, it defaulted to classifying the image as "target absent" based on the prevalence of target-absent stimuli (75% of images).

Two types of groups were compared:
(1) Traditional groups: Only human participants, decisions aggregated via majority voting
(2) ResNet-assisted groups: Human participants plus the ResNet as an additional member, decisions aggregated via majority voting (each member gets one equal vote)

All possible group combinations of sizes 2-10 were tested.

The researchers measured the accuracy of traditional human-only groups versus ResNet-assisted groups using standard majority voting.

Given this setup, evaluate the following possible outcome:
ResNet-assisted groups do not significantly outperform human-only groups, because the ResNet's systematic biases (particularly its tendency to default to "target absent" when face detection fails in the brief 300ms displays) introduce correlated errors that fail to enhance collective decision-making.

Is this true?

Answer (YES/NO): NO